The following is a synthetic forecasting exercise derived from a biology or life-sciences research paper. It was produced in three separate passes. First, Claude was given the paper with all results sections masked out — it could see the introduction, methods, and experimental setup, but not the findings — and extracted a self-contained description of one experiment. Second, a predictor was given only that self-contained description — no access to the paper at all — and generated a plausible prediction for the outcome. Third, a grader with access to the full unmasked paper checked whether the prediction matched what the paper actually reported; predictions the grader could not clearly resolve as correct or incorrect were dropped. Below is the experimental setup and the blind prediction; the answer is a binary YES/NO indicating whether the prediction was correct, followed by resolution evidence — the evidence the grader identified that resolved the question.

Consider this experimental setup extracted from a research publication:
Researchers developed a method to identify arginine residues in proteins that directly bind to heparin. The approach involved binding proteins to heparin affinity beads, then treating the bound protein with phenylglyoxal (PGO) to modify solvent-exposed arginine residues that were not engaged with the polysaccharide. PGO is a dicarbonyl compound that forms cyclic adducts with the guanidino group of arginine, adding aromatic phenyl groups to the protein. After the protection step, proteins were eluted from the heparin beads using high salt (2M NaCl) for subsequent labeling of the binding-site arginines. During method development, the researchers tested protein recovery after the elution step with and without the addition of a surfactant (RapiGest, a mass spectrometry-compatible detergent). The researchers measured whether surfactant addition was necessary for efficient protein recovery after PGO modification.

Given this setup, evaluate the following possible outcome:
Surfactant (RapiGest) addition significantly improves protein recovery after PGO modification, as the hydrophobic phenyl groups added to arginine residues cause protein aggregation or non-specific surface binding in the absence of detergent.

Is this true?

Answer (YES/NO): YES